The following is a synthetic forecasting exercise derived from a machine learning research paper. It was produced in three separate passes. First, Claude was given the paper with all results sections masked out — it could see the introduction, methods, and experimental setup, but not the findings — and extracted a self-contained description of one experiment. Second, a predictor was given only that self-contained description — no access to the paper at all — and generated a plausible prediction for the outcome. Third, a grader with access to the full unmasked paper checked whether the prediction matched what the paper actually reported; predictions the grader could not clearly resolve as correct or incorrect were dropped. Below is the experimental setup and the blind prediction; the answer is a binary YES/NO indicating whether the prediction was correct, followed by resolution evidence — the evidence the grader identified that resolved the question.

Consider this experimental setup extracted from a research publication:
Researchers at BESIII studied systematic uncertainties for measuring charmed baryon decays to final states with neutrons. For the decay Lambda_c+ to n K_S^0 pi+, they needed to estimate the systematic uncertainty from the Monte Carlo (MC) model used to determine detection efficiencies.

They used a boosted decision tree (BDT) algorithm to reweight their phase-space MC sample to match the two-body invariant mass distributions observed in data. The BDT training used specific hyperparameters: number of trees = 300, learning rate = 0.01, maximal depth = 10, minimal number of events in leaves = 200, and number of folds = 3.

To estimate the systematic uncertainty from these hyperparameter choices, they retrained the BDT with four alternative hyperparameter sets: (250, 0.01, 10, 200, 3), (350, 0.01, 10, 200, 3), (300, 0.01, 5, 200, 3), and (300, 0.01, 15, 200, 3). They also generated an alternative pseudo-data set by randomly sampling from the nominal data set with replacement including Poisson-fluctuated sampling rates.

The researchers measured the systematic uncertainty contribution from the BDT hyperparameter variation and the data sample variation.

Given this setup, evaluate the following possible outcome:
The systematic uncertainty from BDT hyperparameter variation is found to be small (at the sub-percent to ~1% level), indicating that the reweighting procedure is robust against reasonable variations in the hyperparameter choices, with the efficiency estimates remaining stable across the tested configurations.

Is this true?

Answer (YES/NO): YES